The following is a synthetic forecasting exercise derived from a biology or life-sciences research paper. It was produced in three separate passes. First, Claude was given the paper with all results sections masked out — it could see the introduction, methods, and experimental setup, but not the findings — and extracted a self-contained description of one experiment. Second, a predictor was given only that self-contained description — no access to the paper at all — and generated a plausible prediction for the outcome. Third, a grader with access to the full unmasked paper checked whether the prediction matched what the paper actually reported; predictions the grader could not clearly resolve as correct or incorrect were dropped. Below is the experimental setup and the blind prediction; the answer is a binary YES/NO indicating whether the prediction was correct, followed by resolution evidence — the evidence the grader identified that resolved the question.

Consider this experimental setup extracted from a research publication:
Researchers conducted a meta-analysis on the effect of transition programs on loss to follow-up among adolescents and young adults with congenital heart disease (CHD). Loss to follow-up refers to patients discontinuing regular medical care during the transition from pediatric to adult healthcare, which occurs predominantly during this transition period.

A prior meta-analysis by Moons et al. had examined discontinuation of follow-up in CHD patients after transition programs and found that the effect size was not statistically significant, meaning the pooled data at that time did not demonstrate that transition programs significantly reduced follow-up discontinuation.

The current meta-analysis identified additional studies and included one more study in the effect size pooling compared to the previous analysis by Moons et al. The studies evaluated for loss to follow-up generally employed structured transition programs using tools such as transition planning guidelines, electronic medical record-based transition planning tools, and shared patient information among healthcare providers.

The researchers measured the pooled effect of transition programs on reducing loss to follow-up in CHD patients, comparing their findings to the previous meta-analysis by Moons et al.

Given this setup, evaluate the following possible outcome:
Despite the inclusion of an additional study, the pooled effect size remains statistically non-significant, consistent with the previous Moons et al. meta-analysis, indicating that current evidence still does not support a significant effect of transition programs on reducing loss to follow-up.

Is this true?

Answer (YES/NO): NO